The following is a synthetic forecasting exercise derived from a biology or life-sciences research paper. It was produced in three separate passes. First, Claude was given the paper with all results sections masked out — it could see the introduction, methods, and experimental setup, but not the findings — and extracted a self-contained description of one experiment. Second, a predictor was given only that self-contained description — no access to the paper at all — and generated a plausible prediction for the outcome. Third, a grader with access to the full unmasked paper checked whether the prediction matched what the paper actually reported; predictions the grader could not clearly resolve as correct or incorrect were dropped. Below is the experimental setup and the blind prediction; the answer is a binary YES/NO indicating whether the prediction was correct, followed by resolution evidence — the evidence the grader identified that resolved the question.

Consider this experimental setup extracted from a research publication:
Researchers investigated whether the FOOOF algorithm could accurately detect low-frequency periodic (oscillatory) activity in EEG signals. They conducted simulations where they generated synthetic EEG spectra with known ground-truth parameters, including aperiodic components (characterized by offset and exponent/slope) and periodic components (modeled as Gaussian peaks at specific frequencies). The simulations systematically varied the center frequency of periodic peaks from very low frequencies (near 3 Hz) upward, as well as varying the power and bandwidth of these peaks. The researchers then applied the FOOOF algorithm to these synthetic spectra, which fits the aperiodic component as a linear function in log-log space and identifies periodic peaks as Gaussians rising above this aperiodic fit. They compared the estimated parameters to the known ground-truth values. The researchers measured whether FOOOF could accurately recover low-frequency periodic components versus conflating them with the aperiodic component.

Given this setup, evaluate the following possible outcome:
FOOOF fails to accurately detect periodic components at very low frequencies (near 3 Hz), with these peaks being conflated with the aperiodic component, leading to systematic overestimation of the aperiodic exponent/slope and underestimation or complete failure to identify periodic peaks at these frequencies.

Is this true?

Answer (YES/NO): YES